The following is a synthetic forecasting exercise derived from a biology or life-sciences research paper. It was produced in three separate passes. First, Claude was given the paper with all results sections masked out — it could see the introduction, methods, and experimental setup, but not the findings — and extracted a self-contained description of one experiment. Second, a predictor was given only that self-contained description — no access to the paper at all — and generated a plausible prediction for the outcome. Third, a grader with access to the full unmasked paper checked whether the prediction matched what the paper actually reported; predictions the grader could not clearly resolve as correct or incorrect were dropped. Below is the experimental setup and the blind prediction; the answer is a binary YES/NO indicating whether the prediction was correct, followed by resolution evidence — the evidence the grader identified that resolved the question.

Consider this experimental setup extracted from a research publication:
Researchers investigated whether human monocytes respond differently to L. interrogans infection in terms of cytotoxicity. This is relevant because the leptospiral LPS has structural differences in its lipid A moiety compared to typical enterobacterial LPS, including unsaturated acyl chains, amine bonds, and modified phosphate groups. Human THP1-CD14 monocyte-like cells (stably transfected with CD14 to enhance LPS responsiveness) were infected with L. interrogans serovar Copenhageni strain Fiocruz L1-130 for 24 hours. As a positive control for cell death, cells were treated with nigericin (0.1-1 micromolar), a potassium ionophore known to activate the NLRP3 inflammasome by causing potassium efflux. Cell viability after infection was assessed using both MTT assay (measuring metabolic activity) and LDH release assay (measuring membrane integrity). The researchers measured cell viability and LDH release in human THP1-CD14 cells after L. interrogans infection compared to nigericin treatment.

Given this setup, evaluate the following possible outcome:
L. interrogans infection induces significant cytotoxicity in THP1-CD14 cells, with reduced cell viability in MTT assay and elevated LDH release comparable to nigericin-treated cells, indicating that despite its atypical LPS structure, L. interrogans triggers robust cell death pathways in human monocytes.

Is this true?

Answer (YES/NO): NO